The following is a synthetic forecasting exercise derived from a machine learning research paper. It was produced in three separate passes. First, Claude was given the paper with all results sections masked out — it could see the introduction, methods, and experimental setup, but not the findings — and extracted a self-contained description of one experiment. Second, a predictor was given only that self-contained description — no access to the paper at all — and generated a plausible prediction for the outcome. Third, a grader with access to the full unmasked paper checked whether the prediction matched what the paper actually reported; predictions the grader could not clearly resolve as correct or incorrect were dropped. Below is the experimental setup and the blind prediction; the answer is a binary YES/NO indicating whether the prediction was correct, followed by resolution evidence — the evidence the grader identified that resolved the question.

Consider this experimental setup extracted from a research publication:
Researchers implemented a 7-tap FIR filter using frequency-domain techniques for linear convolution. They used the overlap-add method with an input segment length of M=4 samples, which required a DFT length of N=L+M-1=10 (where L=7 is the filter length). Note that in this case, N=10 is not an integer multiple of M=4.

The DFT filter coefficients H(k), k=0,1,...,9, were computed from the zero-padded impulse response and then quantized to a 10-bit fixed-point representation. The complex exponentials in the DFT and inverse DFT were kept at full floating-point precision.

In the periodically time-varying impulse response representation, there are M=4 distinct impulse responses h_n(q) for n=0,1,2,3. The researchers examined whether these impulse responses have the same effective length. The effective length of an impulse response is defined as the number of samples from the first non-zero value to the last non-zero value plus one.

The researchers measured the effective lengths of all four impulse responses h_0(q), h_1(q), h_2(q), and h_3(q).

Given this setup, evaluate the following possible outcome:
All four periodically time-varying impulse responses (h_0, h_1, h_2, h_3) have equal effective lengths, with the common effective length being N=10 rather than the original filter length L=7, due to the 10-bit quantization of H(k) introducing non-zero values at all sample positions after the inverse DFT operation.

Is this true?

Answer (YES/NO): NO